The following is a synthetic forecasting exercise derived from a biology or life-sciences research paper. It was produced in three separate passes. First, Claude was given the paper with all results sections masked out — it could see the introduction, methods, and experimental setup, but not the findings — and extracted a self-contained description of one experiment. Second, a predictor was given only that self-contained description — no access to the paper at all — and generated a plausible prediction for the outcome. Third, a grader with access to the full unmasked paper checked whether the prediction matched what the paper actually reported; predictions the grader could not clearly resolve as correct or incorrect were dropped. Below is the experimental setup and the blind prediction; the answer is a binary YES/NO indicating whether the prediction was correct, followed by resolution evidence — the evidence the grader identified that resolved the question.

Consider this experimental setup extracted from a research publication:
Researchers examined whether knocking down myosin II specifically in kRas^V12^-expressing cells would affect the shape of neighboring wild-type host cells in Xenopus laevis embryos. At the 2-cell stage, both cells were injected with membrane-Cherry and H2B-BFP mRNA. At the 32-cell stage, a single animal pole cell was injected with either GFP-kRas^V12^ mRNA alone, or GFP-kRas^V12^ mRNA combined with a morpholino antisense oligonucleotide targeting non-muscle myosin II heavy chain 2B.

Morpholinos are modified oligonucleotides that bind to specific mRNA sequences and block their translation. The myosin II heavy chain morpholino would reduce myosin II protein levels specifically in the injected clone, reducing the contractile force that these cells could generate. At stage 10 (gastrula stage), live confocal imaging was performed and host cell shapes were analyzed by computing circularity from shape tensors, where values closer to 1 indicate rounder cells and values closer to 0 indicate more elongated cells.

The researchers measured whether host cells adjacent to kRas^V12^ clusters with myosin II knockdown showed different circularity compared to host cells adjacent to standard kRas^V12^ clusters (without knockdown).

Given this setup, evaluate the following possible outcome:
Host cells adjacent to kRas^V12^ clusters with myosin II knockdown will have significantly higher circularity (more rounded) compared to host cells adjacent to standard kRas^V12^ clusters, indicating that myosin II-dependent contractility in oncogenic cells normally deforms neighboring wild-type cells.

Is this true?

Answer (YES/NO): YES